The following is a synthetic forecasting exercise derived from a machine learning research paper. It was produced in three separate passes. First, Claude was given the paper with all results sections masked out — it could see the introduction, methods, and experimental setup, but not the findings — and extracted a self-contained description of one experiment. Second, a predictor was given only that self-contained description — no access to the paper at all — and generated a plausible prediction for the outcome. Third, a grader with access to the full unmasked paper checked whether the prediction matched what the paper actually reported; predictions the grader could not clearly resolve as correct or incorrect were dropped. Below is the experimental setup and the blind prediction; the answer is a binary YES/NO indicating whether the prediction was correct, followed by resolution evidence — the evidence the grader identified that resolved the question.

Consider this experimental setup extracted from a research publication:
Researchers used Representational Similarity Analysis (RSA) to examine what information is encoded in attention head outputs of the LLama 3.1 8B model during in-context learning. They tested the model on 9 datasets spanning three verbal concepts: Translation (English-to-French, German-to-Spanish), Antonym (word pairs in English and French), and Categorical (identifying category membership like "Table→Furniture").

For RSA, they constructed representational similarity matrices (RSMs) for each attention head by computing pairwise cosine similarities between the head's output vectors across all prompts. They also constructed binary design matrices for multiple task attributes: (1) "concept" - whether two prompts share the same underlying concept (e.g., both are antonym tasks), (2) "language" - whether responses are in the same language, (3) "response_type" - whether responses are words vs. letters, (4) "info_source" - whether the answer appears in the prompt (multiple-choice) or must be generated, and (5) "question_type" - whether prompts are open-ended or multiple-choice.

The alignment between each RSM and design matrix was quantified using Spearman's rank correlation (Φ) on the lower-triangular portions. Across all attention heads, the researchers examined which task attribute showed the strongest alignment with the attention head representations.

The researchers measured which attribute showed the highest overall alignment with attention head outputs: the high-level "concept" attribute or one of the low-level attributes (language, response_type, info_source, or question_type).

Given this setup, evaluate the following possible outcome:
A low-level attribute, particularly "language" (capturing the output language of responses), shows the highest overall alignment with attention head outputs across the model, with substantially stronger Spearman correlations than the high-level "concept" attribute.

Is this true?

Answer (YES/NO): NO